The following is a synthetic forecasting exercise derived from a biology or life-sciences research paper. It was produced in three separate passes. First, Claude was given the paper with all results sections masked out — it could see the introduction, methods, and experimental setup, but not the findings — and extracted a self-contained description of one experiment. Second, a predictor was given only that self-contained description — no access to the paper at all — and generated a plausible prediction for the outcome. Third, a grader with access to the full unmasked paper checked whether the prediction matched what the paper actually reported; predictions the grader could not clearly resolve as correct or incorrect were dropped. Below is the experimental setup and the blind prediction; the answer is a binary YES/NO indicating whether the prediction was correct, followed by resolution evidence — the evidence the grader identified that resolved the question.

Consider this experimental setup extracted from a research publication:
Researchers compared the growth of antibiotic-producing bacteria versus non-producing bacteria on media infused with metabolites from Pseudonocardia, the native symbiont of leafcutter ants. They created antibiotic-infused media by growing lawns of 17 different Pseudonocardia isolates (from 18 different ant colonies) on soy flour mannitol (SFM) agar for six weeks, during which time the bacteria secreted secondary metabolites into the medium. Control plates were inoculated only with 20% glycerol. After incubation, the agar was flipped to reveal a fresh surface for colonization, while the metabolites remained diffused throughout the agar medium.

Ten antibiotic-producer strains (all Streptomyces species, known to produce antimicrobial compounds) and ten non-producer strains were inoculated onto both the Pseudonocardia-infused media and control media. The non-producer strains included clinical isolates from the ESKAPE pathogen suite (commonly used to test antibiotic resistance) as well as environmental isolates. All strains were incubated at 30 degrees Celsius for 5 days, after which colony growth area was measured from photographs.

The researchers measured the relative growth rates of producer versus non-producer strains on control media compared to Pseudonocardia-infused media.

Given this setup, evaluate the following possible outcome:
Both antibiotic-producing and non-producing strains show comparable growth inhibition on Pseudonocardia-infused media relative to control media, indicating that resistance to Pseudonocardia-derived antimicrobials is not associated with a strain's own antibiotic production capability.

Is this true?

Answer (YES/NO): NO